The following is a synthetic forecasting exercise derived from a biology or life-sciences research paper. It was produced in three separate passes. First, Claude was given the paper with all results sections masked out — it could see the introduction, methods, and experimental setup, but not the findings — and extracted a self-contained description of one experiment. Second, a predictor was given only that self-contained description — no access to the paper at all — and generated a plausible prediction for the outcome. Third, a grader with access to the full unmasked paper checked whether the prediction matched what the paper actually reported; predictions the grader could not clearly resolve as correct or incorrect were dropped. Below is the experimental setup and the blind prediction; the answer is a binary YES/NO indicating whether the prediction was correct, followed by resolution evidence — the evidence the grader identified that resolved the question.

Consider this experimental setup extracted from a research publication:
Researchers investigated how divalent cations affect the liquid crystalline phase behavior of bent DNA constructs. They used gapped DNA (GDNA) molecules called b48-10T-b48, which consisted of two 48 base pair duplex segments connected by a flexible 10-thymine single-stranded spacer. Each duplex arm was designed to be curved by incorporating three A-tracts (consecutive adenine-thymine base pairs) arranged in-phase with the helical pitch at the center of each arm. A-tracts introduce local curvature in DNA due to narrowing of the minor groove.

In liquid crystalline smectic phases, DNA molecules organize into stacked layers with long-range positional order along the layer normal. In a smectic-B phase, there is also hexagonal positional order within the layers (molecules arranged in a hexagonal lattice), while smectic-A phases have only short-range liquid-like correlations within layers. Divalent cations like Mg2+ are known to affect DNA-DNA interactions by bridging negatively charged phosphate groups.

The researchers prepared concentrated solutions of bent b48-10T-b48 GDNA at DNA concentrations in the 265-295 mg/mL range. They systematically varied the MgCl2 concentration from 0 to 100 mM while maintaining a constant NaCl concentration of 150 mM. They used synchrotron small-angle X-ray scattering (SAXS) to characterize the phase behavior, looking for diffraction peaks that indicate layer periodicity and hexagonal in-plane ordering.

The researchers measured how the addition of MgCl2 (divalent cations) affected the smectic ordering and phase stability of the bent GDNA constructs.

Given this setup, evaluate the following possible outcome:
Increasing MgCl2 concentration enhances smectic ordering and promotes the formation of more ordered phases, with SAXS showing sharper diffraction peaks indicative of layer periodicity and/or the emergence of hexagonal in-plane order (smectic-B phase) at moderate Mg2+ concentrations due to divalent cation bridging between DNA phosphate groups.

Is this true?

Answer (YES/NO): YES